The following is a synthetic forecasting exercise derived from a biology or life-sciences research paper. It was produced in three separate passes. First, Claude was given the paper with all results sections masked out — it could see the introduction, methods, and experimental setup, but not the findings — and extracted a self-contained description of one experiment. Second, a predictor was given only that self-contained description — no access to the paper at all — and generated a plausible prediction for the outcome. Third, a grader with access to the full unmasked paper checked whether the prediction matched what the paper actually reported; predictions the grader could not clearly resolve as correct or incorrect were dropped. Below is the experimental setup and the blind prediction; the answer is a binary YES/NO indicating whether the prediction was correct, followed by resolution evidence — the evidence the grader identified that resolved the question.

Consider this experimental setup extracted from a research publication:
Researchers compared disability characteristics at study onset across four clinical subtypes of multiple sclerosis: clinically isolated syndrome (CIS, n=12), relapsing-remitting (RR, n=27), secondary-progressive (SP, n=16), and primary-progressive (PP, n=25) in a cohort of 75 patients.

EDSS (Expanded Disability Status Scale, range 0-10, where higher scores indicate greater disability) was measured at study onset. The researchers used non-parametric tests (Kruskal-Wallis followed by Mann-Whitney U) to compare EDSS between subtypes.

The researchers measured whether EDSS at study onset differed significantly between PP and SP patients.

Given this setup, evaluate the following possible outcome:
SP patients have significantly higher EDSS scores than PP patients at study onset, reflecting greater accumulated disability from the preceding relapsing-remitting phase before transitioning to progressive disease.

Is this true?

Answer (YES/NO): NO